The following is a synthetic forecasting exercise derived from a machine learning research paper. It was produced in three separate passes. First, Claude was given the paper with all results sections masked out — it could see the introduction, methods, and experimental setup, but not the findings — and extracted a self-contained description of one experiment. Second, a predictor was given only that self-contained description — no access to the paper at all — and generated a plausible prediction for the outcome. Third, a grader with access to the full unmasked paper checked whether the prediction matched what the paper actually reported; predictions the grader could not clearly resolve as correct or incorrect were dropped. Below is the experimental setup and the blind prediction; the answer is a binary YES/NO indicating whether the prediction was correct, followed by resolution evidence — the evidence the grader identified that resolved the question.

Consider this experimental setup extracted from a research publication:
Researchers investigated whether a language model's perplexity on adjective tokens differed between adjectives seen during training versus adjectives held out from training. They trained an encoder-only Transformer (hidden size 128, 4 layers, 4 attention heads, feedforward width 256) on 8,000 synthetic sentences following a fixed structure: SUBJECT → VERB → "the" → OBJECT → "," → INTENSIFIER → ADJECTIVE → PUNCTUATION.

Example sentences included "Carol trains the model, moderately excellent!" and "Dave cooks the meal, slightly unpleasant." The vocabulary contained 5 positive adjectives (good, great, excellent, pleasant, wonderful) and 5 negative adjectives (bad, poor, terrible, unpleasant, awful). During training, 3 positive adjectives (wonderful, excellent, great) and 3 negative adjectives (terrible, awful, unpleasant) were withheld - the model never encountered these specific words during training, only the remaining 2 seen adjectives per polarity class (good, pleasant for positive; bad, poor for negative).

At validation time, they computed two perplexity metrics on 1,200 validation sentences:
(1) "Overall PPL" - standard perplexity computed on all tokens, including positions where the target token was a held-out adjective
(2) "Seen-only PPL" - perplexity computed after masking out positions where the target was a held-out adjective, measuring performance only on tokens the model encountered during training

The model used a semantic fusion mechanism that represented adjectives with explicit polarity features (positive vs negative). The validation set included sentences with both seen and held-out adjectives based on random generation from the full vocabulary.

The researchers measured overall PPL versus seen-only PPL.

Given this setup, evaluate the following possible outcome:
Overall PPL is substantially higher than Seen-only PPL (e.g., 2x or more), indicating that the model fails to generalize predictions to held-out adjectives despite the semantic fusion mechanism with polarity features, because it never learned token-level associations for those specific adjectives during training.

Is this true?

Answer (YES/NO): NO